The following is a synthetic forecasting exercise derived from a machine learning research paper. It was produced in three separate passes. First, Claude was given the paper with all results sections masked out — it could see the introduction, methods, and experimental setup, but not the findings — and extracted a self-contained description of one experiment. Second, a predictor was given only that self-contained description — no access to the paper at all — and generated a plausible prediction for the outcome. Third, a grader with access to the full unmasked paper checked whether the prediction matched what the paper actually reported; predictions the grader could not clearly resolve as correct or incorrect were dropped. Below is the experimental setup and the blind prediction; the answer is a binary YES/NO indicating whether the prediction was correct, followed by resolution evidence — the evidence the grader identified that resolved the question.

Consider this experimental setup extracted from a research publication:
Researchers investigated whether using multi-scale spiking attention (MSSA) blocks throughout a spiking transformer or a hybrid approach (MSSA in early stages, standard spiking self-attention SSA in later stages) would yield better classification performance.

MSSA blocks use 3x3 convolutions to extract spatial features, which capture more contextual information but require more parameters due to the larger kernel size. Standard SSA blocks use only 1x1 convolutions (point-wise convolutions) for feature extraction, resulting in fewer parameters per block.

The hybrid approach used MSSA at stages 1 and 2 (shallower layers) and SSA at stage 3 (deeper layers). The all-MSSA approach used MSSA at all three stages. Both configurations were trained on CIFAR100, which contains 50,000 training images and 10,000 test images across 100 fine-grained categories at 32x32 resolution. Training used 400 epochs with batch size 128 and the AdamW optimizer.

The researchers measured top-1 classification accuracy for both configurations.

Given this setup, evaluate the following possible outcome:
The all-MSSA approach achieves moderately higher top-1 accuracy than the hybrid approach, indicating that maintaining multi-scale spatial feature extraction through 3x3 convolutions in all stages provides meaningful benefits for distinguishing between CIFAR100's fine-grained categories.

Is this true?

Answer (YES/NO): NO